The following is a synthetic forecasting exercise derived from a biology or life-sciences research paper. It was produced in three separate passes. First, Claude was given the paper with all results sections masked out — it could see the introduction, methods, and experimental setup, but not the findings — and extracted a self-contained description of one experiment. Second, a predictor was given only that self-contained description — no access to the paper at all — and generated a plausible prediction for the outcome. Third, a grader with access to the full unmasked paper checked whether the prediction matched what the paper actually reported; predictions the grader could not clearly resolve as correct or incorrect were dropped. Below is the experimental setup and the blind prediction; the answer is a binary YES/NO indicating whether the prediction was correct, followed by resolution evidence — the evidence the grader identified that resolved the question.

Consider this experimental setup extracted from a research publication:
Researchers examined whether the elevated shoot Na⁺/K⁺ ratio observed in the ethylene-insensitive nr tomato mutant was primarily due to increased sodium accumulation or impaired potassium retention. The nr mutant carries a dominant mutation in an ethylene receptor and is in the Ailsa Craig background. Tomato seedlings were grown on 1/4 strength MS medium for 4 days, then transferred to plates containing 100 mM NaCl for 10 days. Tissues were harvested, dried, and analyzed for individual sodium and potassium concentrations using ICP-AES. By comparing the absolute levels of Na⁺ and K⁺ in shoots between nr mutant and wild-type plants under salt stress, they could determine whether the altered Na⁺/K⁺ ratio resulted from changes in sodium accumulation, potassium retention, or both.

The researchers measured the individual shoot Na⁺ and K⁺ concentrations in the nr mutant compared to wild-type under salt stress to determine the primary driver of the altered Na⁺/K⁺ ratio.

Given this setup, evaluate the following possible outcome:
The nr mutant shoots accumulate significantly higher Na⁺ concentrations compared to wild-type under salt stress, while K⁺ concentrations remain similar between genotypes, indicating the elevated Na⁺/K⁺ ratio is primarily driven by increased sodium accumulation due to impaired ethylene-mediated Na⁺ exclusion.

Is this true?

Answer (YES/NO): NO